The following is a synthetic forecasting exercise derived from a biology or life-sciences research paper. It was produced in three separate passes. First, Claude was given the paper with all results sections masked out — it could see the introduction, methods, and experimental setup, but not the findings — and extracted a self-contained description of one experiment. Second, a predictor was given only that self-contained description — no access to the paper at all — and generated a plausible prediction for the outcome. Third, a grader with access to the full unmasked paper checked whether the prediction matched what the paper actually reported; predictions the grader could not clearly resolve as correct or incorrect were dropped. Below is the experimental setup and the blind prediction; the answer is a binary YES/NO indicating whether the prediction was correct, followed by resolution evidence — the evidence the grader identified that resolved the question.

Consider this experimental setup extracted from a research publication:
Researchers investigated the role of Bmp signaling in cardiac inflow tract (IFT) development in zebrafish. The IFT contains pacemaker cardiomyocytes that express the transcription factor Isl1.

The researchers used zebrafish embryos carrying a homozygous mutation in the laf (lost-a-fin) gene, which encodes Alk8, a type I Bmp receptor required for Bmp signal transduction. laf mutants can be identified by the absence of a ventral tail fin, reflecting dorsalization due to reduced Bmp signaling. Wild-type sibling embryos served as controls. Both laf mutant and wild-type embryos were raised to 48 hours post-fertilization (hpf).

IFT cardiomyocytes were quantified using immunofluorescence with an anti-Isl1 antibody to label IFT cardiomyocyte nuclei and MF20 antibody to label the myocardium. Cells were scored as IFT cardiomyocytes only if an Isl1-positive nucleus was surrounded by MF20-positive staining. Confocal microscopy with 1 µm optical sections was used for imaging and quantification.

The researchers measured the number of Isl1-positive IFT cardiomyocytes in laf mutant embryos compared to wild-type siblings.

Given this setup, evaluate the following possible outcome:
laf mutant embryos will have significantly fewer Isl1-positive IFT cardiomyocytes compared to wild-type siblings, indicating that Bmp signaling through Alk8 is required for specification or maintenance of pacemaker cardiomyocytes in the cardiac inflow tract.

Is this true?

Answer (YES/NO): YES